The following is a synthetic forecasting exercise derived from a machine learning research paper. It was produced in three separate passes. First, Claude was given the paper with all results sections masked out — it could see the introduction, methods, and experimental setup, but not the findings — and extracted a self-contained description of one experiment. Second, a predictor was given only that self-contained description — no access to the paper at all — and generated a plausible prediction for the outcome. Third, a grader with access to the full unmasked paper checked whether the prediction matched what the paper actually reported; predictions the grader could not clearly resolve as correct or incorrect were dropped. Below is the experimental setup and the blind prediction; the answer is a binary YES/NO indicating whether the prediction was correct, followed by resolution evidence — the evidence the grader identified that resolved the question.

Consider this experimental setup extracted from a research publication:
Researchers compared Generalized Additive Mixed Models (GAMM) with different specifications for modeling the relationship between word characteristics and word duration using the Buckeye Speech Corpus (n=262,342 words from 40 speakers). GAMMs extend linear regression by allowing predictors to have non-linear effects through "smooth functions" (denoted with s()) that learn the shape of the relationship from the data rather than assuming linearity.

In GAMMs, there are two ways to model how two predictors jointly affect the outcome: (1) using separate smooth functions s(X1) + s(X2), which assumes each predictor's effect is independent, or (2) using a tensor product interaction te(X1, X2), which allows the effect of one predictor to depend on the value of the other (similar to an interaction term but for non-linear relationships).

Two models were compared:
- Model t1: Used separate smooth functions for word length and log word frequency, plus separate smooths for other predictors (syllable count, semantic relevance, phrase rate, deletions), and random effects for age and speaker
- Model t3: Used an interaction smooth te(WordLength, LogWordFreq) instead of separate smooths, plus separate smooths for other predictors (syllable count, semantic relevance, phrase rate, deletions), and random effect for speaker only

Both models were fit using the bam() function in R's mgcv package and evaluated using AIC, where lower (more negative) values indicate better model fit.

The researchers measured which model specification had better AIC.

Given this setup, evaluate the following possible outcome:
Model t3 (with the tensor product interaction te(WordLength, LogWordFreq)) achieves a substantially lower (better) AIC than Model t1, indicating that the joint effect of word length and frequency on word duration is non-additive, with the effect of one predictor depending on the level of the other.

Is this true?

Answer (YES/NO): NO